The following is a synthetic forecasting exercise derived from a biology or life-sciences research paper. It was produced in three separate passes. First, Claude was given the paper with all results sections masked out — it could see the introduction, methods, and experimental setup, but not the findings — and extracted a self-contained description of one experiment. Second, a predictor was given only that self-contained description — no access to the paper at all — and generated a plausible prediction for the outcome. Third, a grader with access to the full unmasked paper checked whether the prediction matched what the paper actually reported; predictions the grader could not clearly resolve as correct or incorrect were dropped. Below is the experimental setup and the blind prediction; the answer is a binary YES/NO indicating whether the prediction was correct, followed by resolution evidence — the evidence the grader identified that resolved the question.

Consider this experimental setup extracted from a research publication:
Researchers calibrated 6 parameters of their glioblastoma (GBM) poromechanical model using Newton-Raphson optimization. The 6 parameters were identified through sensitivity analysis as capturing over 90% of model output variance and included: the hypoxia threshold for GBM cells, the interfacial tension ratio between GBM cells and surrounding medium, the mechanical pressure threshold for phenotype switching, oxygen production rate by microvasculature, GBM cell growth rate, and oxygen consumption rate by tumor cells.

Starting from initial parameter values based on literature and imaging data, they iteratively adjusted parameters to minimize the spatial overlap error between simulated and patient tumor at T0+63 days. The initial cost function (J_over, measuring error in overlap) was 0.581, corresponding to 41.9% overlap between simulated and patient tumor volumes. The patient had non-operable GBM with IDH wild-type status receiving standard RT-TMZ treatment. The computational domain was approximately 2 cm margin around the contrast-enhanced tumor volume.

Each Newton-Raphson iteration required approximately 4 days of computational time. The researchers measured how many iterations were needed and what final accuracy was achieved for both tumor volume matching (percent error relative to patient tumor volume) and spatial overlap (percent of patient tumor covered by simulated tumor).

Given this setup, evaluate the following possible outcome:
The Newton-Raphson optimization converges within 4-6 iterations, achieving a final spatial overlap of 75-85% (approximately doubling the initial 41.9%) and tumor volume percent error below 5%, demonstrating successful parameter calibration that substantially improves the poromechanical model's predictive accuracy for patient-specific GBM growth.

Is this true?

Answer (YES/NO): NO